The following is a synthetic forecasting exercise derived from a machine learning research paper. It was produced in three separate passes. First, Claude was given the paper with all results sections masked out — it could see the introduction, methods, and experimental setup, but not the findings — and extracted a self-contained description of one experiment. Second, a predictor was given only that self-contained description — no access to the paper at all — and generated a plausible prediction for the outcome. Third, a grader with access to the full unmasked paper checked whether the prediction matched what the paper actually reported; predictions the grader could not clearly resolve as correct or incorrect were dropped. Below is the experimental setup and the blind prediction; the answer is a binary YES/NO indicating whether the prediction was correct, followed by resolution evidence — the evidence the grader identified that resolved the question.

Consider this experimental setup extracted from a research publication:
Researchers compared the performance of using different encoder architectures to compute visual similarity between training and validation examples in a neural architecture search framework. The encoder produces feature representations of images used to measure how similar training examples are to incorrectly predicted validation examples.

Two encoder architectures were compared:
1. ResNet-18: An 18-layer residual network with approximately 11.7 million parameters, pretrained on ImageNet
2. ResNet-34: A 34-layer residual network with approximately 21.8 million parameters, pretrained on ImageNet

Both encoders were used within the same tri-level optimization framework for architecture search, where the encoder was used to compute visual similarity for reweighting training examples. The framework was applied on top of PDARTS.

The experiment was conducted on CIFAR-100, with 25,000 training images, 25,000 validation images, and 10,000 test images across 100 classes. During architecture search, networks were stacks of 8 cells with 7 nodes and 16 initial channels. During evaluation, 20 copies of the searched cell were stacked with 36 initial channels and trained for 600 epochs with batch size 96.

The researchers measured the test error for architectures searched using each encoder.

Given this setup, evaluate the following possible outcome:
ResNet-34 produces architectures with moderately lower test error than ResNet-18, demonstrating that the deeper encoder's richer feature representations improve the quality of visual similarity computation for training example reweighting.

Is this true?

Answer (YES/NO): YES